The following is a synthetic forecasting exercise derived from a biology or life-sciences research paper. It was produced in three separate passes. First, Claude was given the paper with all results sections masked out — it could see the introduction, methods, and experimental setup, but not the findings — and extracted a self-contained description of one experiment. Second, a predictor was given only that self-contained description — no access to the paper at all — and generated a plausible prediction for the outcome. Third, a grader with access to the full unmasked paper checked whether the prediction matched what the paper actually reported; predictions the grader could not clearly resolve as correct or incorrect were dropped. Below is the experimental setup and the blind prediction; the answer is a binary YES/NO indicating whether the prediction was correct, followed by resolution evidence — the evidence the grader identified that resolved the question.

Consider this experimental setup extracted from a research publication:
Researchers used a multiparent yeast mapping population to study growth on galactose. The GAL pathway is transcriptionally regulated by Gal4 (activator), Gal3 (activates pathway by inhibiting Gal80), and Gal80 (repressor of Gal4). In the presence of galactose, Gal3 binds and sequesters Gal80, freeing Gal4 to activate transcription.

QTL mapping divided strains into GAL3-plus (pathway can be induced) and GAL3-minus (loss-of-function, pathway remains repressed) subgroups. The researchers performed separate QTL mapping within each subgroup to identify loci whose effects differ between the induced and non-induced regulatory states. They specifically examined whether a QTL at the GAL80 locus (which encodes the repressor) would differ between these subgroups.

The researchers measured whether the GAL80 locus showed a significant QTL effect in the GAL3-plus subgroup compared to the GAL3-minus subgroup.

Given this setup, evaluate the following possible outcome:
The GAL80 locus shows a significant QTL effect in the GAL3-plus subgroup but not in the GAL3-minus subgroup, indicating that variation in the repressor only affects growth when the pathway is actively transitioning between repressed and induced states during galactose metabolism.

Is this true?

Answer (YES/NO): NO